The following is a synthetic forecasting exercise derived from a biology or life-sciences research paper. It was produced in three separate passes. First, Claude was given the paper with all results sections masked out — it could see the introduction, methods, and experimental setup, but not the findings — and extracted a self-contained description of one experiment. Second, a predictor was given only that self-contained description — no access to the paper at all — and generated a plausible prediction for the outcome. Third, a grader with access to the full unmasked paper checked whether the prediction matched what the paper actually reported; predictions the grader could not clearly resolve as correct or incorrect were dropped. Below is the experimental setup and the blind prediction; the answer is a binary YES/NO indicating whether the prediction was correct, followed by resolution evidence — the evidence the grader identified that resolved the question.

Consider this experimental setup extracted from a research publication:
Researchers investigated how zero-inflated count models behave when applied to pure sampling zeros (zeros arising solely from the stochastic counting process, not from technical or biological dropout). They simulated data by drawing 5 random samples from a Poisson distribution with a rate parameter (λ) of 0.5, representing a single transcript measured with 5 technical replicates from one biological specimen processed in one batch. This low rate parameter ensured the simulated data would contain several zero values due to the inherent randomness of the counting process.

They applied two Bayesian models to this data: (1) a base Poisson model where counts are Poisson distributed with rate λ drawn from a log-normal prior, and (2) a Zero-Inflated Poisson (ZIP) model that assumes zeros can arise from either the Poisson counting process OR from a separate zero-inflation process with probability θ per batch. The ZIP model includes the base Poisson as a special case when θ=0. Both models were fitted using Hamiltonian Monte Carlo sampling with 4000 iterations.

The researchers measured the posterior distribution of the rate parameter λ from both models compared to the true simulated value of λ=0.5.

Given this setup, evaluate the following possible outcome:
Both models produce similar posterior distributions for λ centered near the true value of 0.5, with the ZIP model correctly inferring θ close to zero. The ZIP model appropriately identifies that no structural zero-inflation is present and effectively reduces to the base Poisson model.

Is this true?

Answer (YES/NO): NO